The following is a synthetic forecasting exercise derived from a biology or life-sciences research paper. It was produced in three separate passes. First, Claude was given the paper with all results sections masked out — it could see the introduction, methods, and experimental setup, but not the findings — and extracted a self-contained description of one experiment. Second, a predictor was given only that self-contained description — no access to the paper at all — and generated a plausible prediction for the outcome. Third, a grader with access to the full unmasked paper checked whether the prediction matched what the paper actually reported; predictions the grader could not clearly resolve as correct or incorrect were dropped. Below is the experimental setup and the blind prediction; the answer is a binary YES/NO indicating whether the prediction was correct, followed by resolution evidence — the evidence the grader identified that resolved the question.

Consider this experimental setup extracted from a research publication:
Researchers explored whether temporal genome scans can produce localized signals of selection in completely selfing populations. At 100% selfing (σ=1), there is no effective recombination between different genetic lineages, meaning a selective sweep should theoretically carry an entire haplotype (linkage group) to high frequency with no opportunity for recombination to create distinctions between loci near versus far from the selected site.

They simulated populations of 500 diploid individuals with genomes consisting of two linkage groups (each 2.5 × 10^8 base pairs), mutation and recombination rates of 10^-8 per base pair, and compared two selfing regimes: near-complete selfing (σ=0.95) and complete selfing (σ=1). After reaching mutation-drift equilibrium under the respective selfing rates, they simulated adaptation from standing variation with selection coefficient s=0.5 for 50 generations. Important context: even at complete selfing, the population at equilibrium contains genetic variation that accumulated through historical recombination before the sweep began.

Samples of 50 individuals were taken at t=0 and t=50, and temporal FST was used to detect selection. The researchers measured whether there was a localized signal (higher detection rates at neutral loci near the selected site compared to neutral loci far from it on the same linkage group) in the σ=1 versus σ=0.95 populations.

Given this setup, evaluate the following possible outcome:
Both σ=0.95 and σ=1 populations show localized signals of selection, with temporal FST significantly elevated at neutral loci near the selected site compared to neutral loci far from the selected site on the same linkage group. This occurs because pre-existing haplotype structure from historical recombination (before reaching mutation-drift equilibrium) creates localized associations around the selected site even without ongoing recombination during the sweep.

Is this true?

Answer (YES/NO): NO